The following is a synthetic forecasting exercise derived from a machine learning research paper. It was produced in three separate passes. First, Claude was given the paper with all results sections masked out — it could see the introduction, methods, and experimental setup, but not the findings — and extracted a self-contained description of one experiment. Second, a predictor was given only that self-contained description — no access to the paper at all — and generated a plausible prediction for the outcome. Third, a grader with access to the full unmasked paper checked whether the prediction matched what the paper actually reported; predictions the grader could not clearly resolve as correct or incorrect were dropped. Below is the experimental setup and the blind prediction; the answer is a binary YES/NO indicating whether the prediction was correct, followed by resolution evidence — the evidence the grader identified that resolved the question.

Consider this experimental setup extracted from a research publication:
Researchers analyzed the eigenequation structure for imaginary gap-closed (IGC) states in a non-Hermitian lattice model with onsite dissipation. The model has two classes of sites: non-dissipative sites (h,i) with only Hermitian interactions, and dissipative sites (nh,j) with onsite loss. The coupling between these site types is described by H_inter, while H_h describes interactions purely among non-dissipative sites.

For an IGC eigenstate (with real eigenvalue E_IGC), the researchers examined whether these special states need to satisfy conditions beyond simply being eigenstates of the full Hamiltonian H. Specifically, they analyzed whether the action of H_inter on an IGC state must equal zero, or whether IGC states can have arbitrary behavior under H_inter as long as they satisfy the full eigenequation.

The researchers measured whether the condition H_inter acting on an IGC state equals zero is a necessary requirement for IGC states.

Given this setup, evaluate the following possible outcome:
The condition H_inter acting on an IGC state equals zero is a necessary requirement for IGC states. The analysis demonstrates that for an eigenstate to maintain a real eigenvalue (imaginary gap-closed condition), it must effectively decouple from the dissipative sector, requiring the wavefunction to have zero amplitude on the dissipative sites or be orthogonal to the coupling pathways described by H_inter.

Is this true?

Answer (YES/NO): YES